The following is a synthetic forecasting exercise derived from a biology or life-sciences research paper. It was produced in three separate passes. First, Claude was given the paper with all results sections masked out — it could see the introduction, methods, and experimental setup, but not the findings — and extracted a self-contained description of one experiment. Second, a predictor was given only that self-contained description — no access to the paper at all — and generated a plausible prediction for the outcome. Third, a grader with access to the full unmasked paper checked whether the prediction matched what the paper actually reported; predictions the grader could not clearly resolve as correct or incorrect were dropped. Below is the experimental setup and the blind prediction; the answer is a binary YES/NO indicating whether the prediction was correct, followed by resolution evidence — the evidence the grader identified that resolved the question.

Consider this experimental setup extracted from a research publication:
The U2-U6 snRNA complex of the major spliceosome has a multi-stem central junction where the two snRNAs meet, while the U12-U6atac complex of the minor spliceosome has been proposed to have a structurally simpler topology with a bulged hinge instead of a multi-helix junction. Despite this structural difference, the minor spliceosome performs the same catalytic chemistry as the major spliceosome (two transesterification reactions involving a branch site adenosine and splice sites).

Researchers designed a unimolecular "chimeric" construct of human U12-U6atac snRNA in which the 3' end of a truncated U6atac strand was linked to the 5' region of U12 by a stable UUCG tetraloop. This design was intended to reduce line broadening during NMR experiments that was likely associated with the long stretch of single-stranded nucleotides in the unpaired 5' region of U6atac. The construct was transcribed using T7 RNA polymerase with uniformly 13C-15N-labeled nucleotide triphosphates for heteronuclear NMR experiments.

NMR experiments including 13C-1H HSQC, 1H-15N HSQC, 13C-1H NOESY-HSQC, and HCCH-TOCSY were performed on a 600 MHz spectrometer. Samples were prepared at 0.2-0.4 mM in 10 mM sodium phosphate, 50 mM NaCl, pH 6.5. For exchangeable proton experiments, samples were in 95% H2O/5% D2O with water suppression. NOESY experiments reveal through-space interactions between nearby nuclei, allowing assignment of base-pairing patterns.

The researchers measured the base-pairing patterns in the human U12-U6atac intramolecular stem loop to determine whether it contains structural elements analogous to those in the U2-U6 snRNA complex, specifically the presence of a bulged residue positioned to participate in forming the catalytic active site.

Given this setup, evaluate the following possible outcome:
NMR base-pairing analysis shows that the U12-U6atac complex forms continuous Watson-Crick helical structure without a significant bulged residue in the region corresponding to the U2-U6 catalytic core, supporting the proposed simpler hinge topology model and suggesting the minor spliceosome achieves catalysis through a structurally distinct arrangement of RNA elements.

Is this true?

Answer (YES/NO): NO